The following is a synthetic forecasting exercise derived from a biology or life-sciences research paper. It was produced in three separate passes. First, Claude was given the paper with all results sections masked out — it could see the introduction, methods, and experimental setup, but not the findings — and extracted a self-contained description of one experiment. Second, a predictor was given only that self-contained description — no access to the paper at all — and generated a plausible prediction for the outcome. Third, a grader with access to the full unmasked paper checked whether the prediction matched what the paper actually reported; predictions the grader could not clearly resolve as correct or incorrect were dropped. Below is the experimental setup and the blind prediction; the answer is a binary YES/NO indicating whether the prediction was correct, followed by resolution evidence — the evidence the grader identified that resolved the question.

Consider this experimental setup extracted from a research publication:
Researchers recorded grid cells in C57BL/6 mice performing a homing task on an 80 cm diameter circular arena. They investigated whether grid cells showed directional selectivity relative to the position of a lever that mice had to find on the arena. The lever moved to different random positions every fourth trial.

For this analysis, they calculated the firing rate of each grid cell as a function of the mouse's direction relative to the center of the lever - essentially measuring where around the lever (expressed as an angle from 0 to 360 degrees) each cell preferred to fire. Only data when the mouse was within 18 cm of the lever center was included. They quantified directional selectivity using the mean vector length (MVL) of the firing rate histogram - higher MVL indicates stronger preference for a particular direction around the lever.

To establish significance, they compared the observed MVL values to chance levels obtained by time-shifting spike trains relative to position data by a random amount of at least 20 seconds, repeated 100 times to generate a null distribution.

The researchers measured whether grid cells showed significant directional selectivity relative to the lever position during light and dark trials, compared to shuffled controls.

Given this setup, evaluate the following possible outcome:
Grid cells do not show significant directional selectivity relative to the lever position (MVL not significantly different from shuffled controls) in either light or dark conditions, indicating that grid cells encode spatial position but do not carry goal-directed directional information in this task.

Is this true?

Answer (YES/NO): NO